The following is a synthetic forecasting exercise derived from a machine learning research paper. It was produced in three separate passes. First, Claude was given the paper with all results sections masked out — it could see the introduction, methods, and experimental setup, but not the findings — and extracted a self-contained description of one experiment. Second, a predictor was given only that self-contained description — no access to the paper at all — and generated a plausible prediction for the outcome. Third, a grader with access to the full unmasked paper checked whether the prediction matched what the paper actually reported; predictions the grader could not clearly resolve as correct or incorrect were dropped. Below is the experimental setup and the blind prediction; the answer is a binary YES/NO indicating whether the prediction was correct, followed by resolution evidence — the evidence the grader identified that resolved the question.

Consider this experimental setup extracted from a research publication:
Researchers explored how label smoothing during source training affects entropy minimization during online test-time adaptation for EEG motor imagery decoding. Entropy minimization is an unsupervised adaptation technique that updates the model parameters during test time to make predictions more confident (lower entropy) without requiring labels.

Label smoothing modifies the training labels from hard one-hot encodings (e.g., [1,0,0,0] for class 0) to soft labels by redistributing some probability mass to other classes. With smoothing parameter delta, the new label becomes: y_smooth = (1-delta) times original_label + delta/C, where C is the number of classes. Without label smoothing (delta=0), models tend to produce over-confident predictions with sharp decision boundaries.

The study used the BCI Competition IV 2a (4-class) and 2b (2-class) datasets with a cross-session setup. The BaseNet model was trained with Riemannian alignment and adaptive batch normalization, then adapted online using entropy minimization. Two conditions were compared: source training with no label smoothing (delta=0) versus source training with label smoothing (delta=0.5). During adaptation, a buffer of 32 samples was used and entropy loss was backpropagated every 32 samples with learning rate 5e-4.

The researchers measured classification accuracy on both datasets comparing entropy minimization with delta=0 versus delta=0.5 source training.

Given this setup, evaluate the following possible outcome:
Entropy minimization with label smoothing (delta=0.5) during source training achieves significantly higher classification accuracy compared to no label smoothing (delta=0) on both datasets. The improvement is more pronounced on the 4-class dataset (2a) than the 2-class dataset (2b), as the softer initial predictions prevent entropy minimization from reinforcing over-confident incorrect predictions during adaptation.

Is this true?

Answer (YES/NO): YES